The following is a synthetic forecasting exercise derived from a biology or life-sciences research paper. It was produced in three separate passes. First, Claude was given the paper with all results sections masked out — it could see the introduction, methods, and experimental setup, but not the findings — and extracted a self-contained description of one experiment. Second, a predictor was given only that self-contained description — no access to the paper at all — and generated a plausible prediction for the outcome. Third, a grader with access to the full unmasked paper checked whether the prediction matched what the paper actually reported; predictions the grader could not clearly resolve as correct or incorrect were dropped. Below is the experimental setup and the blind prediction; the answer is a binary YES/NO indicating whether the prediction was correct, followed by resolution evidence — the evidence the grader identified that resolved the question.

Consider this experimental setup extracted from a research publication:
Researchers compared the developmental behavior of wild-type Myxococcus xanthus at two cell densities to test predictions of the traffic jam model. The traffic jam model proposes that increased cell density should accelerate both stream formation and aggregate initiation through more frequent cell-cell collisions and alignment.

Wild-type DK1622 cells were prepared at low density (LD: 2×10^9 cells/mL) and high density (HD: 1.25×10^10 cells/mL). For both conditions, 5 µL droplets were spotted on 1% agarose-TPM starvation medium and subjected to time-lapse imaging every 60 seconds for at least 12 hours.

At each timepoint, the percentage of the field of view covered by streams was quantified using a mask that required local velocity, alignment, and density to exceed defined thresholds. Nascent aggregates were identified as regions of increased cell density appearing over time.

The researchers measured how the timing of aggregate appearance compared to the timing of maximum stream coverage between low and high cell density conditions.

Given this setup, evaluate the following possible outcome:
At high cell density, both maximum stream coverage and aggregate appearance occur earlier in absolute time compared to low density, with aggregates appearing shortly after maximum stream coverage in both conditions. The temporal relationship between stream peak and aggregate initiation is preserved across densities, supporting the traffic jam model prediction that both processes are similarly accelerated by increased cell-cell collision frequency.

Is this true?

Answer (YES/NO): NO